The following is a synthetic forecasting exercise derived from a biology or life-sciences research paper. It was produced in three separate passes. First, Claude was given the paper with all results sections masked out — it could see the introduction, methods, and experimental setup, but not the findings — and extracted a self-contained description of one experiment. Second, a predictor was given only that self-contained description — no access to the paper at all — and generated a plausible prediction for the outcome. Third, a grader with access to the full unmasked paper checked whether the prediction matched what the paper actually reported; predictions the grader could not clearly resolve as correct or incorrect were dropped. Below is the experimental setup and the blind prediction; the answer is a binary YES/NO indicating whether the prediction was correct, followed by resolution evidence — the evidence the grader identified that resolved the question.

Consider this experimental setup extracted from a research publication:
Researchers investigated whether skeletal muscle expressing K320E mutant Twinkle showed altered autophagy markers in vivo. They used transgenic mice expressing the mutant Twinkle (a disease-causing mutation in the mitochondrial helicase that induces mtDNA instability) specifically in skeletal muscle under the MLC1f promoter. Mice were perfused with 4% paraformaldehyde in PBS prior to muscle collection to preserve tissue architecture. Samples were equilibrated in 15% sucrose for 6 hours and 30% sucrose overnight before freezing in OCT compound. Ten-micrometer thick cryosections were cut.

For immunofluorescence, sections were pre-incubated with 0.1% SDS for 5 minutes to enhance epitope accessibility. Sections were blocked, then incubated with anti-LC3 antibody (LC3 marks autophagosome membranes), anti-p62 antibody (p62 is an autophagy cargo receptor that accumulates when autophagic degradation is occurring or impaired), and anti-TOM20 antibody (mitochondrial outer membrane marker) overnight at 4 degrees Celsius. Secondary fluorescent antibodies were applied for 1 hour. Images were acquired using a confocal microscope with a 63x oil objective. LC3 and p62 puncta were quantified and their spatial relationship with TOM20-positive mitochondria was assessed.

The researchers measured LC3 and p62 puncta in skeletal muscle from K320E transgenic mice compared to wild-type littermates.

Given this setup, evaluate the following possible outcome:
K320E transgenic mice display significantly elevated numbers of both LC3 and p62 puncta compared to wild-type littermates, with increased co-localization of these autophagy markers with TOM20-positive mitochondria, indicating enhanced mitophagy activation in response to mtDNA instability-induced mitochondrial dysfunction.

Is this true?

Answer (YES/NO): NO